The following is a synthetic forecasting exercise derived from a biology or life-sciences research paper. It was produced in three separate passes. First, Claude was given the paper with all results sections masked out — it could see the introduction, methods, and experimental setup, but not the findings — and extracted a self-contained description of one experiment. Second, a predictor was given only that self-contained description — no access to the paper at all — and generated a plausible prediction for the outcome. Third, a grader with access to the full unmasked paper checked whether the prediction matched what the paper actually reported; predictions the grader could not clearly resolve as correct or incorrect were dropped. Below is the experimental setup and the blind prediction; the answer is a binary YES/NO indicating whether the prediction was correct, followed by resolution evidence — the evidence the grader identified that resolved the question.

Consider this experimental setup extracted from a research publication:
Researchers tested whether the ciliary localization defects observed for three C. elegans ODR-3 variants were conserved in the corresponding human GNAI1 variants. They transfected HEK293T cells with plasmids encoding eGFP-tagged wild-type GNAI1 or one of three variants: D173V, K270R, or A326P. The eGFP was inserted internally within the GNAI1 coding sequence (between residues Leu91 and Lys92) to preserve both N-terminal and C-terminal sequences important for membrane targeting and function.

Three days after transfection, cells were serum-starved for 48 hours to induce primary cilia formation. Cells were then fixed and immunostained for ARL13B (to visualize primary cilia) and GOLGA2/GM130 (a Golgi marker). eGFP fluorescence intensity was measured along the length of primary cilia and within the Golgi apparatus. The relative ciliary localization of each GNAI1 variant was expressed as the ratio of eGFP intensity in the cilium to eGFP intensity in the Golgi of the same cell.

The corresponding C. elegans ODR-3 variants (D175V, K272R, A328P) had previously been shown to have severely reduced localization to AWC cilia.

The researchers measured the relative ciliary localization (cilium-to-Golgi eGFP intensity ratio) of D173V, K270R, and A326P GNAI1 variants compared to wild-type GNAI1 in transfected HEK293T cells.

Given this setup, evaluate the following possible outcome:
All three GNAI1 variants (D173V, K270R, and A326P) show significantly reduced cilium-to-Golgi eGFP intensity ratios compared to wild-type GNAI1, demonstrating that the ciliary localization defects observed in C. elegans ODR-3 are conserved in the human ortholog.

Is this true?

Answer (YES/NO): YES